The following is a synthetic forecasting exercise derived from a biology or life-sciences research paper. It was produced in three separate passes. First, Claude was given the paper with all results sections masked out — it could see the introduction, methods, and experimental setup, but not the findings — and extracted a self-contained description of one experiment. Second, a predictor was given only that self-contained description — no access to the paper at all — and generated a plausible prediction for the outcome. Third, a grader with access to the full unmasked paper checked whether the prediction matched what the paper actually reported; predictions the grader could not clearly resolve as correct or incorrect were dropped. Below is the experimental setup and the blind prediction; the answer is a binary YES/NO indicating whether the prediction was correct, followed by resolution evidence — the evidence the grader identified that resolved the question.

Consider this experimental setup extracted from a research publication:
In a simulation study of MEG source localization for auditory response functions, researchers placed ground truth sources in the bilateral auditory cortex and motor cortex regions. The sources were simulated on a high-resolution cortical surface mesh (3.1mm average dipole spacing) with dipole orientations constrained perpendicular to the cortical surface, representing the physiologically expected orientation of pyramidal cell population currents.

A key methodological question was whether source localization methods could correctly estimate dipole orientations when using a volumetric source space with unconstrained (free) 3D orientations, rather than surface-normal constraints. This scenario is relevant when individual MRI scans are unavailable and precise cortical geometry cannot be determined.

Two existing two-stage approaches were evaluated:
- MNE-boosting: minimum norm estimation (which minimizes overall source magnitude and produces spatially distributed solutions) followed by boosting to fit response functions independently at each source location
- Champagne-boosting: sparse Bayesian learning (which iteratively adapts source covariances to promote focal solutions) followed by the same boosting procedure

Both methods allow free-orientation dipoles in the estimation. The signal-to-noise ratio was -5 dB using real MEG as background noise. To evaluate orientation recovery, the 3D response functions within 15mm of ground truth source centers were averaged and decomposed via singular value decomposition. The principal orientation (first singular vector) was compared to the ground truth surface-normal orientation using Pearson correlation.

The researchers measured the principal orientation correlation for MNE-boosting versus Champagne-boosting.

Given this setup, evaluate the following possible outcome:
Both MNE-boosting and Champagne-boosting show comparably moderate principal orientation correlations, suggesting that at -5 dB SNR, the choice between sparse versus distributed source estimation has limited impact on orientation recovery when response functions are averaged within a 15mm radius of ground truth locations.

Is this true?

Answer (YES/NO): NO